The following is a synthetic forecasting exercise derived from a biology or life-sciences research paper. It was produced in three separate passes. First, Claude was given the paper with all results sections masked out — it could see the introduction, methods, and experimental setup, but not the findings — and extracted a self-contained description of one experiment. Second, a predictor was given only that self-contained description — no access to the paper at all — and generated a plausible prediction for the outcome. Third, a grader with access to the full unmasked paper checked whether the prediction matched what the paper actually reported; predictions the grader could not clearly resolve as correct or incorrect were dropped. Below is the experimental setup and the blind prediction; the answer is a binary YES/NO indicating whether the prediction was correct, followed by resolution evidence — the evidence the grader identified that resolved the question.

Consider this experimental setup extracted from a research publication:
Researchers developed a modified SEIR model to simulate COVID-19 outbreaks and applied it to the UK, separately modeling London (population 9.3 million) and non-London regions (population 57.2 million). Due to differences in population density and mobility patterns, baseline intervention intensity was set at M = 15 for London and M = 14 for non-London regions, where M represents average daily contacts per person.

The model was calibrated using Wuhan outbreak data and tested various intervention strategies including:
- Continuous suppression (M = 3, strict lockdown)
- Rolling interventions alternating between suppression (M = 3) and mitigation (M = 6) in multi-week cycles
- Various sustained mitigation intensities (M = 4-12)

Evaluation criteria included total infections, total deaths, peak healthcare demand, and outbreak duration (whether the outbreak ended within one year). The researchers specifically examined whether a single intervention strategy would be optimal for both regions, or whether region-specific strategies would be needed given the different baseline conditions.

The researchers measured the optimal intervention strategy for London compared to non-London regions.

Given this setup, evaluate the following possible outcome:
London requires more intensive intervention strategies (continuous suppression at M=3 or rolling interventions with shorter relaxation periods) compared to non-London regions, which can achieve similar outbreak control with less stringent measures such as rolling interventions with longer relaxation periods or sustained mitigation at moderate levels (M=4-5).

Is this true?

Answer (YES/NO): YES